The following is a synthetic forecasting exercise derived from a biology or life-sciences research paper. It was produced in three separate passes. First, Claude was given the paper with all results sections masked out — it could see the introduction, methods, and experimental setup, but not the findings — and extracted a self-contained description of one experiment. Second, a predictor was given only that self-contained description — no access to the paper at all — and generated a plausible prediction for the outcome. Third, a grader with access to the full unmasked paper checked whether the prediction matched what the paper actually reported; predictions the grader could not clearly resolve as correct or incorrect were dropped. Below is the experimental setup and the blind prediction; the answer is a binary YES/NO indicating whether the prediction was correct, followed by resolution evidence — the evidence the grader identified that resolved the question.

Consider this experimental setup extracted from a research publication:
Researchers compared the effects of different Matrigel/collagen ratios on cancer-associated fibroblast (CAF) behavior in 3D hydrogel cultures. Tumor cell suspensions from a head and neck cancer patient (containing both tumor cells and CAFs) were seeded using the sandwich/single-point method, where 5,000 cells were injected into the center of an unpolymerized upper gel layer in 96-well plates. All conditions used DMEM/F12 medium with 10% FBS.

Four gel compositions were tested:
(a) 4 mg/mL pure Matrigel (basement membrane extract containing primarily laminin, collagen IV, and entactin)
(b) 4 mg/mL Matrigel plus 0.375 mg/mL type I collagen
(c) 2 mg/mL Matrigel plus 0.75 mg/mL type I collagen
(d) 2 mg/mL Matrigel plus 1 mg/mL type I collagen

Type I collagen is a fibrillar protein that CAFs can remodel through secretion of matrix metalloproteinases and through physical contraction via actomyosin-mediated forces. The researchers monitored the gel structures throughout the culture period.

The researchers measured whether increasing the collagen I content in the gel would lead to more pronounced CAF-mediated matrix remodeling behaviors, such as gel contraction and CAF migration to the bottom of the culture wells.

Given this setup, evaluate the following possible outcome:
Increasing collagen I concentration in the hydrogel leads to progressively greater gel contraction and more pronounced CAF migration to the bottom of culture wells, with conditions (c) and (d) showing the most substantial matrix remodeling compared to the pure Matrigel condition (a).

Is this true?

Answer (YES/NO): YES